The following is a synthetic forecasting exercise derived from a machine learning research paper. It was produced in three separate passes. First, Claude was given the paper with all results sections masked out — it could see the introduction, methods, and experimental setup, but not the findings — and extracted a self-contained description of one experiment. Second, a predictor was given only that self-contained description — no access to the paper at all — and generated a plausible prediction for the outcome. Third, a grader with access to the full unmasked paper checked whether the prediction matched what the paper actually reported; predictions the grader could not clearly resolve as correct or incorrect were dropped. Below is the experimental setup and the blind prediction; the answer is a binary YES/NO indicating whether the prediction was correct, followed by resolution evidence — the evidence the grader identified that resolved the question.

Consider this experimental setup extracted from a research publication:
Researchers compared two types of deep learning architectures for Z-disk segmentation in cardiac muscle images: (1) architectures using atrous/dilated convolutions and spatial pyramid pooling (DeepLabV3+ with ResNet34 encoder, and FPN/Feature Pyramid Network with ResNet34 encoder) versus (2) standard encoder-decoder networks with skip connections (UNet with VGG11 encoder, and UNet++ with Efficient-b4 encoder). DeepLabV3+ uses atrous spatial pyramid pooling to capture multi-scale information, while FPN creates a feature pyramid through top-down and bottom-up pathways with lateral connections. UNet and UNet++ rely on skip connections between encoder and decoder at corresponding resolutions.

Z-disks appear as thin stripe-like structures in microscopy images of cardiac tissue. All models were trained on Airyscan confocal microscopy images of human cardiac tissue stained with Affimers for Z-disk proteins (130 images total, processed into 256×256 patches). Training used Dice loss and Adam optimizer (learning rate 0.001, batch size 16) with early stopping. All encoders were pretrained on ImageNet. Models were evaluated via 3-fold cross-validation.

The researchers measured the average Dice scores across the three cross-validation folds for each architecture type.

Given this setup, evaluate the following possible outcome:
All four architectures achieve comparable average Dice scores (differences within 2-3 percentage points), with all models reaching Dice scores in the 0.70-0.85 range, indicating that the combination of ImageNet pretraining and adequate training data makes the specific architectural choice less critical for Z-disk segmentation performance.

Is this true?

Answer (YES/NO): NO